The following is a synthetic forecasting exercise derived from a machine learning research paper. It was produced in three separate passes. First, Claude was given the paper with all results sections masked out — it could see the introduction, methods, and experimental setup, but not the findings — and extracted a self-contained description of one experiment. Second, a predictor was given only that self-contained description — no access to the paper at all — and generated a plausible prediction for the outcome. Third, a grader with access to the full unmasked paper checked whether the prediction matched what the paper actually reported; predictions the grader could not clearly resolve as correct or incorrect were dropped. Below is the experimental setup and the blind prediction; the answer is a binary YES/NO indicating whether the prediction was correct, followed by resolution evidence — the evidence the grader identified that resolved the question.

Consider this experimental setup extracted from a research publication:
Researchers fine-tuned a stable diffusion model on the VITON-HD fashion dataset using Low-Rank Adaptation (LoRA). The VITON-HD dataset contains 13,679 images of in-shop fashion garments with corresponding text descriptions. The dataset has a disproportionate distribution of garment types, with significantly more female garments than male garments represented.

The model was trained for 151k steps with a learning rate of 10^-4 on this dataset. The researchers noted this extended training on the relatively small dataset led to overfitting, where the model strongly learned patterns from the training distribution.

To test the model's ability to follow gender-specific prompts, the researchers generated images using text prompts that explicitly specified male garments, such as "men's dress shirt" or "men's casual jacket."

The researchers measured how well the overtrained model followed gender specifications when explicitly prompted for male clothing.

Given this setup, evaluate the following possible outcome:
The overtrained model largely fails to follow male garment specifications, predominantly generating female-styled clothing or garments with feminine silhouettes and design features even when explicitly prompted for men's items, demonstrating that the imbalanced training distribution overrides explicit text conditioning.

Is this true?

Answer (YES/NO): YES